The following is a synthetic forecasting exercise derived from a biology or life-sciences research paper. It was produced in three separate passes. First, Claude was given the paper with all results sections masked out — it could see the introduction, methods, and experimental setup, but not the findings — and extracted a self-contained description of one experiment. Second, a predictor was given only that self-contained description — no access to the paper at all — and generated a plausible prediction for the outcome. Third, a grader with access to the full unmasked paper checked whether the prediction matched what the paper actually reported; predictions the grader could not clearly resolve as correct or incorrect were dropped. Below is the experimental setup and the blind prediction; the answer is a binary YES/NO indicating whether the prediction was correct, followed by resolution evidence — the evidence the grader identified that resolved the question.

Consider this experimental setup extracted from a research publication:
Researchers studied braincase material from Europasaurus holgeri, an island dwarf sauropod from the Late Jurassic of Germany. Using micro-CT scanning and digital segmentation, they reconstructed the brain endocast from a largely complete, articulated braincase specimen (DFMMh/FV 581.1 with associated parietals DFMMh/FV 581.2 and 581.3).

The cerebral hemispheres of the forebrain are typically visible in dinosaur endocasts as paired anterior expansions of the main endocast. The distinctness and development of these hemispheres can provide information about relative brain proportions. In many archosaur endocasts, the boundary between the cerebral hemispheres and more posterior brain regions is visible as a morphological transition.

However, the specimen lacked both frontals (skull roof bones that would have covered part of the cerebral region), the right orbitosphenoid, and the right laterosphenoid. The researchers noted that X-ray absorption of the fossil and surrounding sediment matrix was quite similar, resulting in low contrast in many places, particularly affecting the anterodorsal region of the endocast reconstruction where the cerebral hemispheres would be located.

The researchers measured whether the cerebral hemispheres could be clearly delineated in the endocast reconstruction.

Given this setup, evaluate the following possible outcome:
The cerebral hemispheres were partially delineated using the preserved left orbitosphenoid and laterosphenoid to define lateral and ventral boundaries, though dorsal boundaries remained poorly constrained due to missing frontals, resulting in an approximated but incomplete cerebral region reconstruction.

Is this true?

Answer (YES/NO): NO